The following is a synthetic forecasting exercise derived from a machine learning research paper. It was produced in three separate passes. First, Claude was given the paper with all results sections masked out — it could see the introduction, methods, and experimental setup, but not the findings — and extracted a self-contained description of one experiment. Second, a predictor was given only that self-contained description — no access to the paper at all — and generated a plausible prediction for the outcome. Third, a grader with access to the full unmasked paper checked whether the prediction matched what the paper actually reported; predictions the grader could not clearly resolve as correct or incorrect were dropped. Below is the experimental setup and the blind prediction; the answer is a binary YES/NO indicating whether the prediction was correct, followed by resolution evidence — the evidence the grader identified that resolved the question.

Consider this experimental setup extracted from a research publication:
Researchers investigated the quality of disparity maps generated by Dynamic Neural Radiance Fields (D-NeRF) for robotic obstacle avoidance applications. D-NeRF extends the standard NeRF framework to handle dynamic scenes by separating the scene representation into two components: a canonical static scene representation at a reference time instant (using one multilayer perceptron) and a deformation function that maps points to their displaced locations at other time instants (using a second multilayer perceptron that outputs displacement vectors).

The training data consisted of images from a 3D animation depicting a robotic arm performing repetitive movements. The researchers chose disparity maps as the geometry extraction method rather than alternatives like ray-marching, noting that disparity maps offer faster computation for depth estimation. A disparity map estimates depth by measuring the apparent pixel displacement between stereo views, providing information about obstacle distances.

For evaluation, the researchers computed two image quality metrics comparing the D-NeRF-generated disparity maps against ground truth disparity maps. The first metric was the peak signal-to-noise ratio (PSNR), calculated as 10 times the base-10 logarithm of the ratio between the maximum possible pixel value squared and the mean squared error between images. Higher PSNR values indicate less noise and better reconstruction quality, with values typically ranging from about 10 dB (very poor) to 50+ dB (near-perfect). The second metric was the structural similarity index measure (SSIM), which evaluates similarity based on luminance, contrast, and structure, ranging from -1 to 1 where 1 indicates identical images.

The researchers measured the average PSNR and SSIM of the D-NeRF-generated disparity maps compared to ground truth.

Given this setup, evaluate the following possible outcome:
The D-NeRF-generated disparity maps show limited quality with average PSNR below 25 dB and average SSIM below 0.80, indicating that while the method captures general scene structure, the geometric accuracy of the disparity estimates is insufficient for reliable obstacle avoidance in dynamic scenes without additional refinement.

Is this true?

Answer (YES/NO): NO